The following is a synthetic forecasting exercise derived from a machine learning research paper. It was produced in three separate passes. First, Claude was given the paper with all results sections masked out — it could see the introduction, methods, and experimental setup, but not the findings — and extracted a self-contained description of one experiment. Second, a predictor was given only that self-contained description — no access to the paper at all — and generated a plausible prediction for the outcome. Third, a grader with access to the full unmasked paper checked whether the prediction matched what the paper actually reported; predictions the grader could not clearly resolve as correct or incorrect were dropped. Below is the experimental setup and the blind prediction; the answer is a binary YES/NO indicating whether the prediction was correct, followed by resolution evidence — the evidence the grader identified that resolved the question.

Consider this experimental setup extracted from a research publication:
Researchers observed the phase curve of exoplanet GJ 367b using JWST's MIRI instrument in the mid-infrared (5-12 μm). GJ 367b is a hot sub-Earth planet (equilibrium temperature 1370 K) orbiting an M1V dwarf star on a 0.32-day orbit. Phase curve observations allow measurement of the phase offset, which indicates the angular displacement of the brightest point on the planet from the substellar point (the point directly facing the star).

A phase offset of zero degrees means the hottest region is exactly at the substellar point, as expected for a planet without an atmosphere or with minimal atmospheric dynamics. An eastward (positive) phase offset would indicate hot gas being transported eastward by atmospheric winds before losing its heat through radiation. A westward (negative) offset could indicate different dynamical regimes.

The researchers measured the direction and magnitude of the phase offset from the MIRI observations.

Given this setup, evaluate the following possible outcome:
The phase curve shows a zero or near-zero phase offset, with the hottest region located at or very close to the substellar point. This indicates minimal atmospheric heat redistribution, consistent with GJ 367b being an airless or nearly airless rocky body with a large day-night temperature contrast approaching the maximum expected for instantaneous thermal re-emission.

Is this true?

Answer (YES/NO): YES